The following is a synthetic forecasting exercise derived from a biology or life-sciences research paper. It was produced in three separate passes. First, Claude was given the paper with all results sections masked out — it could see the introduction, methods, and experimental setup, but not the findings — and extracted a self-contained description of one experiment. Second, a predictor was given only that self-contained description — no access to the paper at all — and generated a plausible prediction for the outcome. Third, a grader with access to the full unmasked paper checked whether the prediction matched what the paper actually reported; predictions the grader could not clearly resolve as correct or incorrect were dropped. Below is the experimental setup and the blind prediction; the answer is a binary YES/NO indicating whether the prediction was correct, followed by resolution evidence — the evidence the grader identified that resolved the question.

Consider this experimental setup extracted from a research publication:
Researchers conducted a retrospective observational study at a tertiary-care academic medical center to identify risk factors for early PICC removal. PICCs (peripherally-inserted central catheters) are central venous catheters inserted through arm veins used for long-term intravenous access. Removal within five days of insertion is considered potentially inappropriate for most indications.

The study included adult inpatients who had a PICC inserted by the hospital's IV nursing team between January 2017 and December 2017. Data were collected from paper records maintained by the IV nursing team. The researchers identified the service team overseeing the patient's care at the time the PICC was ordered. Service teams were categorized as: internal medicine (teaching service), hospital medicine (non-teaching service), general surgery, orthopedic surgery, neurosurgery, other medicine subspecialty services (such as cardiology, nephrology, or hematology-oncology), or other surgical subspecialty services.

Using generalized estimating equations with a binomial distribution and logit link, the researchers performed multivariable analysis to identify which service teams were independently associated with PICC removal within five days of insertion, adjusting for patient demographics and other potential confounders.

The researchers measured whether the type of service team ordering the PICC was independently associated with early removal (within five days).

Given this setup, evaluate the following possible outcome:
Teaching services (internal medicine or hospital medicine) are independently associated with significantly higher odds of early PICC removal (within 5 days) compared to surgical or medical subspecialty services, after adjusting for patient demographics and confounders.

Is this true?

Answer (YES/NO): NO